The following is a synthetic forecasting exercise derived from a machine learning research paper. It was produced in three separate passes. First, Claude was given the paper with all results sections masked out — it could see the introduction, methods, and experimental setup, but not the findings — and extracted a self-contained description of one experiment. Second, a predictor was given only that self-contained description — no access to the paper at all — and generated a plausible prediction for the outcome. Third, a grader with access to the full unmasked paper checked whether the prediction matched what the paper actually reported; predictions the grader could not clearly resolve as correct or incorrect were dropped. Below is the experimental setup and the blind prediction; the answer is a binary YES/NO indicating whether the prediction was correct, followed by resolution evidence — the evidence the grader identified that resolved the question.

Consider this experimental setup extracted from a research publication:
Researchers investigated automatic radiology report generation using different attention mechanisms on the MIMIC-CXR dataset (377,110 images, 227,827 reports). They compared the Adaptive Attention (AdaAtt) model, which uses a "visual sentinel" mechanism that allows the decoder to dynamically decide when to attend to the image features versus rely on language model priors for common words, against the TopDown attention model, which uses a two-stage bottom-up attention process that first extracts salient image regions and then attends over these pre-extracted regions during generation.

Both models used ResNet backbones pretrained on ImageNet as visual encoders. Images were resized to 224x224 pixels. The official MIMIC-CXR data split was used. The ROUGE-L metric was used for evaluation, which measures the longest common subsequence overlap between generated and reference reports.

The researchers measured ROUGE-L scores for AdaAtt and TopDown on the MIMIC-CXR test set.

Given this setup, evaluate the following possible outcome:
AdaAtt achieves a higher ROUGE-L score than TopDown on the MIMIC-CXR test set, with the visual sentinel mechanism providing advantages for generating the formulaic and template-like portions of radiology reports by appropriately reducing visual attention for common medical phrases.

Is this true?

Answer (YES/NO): NO